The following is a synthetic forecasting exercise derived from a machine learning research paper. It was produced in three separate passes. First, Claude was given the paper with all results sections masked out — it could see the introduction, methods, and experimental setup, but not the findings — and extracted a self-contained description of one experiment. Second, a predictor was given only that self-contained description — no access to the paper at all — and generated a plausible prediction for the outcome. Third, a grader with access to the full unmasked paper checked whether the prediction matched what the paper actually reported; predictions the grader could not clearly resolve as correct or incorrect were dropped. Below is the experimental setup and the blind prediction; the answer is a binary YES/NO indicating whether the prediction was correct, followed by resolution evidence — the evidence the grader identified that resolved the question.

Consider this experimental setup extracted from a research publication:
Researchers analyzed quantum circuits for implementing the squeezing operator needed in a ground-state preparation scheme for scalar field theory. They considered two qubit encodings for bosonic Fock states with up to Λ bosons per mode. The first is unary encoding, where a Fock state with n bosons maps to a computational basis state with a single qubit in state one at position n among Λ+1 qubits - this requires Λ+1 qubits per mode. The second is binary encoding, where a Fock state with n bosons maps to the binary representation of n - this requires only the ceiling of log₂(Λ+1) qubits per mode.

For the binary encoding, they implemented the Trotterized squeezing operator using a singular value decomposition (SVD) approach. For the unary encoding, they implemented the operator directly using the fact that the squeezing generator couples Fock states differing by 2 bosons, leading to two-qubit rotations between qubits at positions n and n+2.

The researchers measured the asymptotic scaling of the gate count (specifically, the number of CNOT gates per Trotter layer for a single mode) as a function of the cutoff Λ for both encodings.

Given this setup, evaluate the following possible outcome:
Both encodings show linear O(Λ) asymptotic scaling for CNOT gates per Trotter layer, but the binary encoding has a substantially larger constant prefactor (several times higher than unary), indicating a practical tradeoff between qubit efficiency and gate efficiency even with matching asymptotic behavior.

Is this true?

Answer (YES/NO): NO